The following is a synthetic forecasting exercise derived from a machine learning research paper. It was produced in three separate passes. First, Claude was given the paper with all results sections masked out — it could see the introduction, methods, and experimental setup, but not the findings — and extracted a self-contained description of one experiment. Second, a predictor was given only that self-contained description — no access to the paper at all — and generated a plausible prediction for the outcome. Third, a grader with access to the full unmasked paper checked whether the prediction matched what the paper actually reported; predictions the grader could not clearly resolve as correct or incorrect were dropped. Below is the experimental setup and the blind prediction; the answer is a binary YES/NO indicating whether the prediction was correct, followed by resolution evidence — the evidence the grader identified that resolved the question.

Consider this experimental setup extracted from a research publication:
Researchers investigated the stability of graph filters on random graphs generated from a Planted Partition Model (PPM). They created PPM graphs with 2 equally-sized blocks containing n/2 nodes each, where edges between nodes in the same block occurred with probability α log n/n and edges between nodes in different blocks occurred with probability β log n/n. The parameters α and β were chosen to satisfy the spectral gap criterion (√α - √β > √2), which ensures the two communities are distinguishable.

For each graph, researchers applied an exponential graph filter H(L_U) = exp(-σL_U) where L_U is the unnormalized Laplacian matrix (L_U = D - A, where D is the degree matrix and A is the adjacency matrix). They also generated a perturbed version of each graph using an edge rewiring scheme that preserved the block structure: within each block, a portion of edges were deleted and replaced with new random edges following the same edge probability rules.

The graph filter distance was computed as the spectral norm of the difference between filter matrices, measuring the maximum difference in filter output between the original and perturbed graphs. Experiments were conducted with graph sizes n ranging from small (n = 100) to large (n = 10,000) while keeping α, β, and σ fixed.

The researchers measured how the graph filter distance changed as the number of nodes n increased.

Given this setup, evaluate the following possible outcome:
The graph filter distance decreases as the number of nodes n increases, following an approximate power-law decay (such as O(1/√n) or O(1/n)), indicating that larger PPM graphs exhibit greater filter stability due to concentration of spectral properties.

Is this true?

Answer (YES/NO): NO